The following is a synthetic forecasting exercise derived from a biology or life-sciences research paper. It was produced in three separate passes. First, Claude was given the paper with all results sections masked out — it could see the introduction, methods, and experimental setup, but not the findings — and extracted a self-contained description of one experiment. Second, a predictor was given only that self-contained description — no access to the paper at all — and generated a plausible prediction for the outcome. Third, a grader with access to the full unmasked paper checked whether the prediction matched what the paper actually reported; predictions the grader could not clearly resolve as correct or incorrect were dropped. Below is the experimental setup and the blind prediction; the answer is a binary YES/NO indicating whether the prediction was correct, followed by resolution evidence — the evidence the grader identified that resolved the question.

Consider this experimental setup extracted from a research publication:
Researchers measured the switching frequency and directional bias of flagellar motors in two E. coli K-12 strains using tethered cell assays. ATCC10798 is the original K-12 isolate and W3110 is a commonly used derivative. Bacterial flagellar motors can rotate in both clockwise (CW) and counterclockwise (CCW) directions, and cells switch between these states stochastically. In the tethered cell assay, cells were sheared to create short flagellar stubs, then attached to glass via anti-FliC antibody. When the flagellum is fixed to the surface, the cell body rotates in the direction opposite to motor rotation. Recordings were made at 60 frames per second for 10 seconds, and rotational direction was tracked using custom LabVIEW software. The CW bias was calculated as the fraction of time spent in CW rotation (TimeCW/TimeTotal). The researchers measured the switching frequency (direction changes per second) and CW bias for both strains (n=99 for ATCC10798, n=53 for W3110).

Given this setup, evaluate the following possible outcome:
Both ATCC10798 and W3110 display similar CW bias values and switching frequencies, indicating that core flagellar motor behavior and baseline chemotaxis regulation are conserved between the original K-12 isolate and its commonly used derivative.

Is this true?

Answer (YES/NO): YES